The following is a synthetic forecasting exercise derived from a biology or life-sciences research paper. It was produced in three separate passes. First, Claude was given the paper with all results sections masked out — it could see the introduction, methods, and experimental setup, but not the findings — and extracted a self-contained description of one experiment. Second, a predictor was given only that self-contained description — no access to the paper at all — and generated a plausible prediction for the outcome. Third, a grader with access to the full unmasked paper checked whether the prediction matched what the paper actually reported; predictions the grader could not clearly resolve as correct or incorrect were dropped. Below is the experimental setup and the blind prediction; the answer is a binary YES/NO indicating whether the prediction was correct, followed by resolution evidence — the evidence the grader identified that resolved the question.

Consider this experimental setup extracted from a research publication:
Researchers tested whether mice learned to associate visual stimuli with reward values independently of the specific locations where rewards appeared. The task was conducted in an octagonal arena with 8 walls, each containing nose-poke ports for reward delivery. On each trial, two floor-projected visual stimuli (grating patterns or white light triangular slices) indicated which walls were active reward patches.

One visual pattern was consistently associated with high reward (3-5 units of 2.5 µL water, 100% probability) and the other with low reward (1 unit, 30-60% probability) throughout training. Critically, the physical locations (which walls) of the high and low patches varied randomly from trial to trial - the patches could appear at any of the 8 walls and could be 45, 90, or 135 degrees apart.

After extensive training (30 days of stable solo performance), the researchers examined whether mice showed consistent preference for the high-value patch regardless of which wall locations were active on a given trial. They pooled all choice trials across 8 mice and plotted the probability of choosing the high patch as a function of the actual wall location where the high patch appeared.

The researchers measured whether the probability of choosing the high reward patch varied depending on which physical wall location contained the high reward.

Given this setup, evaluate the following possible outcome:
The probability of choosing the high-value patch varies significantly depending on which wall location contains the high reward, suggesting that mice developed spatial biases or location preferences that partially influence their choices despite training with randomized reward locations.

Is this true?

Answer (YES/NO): NO